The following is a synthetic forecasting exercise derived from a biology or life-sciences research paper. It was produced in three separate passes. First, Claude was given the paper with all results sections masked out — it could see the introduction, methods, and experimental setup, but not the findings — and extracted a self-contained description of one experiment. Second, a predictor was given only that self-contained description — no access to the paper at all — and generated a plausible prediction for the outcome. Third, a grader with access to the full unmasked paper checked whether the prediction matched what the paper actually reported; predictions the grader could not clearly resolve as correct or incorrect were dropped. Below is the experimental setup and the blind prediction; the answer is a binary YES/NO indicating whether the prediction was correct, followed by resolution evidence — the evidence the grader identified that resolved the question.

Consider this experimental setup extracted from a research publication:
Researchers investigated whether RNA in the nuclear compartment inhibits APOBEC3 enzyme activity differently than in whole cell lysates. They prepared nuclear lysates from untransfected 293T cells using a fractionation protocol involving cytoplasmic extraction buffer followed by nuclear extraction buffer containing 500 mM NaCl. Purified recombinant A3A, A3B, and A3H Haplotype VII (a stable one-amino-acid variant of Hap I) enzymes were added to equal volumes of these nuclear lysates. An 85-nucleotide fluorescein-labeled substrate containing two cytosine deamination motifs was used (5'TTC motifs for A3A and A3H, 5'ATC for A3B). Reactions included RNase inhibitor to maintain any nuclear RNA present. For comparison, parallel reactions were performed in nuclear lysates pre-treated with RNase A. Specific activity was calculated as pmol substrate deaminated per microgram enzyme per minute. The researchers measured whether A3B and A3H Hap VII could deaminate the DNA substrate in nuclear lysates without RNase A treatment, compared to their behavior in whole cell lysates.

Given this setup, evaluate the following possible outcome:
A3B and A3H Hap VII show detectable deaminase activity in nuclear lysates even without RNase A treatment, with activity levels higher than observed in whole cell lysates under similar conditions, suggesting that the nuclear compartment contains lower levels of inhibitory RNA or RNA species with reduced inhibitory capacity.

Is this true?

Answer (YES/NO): YES